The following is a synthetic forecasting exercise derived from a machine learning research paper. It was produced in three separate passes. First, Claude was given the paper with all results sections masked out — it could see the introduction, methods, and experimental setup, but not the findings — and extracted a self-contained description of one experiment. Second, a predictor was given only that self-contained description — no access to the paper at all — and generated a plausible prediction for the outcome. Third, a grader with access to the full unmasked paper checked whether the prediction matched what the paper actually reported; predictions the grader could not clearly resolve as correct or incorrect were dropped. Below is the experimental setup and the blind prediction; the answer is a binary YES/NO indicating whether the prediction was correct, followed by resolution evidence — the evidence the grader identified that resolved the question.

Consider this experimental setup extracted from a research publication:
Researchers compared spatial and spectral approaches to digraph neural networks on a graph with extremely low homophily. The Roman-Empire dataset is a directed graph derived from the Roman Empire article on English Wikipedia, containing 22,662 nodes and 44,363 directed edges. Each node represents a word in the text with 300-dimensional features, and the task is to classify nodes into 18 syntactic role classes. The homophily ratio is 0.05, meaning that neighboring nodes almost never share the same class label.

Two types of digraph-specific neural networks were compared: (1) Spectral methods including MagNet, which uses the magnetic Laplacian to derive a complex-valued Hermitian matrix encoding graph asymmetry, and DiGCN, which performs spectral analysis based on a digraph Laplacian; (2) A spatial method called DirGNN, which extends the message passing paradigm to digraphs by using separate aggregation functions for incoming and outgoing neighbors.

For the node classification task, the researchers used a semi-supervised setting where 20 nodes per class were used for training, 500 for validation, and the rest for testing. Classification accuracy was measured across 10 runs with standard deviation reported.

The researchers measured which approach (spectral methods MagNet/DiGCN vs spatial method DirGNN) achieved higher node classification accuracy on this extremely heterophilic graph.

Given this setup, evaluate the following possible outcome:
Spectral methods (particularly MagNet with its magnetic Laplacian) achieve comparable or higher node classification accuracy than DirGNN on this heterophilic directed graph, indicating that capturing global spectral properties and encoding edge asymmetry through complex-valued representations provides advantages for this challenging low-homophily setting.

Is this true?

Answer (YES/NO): NO